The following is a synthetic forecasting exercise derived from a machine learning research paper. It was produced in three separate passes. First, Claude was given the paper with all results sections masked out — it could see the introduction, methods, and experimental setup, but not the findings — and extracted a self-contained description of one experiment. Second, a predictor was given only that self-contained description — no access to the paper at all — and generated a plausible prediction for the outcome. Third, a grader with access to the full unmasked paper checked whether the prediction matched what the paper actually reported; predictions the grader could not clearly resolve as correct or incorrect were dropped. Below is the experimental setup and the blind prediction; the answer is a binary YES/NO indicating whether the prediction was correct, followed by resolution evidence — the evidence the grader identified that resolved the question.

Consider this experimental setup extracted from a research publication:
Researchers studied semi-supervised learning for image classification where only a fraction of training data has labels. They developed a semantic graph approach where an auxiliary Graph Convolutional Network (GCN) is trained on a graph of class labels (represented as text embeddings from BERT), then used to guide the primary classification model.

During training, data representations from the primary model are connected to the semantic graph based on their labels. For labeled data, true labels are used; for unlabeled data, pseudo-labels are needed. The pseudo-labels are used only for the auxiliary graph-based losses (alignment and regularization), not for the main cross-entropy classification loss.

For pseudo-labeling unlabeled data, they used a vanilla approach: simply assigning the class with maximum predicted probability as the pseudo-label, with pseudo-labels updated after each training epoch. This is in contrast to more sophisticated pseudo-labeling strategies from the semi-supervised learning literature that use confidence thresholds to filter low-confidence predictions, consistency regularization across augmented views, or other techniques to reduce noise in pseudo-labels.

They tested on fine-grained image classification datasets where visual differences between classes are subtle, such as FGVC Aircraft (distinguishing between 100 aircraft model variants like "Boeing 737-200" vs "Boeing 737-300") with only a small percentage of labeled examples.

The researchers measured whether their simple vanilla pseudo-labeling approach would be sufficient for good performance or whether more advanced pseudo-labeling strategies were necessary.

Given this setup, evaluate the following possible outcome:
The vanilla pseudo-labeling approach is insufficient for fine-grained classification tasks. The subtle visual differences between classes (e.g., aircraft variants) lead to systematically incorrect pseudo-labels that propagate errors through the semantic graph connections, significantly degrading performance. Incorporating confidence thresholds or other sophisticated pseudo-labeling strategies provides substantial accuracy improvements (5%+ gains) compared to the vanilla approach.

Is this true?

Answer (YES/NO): NO